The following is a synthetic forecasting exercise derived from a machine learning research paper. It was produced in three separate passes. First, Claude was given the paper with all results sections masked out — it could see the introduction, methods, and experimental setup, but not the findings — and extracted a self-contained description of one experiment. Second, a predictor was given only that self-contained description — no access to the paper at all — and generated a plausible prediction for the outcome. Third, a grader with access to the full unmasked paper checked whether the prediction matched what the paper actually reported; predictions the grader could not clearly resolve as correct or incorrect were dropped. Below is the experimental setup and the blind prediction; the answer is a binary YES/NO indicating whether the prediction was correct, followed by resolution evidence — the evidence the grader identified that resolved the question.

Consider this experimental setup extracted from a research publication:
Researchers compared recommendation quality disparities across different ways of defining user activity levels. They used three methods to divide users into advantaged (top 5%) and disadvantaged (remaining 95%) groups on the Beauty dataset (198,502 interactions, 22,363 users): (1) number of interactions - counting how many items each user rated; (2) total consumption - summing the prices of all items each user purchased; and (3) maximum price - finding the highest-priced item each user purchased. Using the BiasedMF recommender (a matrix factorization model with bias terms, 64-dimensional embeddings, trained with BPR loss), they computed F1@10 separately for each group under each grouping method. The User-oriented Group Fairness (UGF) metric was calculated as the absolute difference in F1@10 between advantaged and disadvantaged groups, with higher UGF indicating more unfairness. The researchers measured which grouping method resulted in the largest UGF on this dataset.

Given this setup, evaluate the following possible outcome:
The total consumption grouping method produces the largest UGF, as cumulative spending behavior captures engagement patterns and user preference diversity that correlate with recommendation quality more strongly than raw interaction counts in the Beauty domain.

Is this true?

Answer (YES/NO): NO